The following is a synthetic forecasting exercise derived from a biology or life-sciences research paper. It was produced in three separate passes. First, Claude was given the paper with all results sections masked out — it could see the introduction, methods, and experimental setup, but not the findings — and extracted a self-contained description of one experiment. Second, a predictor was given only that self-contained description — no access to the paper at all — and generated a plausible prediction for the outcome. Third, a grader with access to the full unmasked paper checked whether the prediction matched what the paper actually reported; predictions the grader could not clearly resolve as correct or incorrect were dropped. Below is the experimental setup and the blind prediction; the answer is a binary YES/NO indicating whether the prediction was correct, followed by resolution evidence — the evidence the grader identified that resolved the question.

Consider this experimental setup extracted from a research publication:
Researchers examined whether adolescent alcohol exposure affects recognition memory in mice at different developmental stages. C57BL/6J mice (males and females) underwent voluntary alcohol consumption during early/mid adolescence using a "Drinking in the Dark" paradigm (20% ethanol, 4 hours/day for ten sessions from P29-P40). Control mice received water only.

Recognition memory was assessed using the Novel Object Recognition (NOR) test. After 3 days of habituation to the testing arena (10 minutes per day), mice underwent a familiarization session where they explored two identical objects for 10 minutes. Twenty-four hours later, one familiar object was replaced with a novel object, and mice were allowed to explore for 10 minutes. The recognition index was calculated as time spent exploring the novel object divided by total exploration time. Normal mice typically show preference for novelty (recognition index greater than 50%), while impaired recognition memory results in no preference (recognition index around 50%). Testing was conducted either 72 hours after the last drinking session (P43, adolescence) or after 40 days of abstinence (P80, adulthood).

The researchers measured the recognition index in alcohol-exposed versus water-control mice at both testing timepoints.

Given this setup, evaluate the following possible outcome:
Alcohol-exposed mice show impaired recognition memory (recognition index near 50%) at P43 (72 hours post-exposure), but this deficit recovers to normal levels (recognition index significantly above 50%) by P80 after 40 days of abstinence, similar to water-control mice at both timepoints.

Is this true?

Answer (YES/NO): NO